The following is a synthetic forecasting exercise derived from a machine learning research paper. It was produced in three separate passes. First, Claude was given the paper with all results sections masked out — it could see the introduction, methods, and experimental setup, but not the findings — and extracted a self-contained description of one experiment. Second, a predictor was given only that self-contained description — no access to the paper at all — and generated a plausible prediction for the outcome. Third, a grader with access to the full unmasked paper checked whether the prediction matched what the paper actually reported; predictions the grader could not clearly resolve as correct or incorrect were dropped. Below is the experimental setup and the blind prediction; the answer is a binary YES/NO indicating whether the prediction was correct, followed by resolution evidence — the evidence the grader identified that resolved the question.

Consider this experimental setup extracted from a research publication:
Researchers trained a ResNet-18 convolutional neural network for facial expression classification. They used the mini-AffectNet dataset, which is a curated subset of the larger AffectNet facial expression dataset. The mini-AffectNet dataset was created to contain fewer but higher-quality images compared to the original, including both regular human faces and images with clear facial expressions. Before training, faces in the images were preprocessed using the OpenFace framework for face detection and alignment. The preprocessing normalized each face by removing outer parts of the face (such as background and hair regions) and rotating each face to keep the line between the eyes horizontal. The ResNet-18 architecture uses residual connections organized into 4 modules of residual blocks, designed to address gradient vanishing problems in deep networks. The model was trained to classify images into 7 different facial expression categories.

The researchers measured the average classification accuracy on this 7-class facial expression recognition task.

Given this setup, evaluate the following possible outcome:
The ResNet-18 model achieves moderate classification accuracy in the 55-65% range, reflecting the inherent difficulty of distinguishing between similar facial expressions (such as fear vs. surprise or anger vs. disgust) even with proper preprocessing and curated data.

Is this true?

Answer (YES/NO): NO